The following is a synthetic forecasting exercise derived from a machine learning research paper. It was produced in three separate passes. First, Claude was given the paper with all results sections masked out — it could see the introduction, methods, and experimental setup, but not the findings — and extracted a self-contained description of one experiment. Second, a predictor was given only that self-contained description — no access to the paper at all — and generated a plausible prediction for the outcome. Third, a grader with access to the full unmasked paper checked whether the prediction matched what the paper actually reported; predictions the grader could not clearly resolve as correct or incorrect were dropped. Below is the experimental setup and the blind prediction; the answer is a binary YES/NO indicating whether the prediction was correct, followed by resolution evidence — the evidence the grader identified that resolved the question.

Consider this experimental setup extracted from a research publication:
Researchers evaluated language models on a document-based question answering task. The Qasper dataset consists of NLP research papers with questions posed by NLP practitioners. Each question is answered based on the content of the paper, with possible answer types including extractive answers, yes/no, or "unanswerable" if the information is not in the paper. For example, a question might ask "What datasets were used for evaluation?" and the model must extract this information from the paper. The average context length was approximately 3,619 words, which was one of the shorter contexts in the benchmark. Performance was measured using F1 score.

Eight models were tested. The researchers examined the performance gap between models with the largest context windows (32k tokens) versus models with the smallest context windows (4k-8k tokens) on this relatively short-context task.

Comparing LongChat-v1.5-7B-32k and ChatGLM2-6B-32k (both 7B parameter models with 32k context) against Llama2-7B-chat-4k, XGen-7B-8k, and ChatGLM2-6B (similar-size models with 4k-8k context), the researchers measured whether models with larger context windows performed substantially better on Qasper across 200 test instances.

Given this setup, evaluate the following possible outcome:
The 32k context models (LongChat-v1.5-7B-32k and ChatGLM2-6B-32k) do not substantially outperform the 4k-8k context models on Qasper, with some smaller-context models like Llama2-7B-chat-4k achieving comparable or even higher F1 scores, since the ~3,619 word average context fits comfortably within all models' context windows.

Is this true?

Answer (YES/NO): NO